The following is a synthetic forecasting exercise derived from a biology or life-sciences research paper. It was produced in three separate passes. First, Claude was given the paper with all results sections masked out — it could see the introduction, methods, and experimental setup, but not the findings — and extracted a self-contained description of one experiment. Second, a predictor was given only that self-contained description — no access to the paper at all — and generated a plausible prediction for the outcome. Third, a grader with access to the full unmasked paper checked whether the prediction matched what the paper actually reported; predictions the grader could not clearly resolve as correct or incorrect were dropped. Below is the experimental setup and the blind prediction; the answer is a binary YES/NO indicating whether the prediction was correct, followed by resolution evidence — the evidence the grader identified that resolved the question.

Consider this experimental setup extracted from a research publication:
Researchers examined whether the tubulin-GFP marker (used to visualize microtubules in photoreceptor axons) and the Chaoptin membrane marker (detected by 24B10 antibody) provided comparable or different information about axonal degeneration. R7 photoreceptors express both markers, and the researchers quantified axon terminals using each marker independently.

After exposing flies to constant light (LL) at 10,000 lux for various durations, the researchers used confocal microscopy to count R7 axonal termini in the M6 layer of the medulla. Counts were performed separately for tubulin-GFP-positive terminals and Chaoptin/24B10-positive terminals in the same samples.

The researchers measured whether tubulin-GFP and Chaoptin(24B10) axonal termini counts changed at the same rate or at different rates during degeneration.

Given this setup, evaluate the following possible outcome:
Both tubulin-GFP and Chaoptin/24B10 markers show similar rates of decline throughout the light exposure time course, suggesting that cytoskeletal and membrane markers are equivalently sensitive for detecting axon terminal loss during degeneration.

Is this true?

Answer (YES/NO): NO